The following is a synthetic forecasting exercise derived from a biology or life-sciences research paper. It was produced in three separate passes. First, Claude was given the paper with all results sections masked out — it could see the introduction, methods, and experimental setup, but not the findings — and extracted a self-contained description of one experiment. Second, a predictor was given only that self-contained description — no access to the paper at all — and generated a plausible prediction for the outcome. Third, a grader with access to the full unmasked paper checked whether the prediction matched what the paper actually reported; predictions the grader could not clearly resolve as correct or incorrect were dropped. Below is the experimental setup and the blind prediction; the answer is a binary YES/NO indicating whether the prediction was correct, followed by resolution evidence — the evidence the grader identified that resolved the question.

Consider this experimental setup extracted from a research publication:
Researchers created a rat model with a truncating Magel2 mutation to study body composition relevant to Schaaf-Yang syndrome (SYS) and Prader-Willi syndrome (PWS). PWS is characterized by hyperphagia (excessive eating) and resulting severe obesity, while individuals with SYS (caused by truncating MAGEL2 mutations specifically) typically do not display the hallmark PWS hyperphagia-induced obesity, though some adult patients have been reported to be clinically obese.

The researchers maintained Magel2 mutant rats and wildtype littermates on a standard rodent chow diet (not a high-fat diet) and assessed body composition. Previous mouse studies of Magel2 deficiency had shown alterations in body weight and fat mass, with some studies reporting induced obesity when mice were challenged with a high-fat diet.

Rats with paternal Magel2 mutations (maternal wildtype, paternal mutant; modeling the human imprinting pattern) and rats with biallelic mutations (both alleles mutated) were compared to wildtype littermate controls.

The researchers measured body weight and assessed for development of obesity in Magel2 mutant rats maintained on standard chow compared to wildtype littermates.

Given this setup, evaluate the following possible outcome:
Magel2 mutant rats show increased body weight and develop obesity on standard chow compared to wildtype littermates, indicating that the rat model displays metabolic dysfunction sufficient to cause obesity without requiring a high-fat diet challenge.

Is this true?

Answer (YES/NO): NO